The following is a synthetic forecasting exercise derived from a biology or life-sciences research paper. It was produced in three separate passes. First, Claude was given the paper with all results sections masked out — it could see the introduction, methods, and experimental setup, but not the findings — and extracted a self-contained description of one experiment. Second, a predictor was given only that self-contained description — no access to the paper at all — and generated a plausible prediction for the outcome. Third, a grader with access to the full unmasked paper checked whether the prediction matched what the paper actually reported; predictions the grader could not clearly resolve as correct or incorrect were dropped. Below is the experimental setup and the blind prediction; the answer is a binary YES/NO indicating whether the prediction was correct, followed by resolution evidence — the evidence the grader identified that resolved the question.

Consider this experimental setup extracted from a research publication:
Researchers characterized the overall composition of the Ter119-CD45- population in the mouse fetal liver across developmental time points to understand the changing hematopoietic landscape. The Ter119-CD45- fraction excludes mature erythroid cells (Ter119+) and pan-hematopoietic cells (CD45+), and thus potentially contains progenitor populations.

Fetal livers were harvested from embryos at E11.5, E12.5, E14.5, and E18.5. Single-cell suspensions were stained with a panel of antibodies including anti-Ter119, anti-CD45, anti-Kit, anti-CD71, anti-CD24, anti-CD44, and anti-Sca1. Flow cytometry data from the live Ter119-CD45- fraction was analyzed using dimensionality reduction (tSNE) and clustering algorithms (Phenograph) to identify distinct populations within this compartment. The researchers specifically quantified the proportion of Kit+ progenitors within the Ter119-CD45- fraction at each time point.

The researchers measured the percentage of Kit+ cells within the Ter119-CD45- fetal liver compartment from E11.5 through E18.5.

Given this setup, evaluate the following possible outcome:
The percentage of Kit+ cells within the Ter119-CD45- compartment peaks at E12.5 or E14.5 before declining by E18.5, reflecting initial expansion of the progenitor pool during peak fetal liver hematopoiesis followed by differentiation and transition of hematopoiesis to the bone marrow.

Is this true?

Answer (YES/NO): YES